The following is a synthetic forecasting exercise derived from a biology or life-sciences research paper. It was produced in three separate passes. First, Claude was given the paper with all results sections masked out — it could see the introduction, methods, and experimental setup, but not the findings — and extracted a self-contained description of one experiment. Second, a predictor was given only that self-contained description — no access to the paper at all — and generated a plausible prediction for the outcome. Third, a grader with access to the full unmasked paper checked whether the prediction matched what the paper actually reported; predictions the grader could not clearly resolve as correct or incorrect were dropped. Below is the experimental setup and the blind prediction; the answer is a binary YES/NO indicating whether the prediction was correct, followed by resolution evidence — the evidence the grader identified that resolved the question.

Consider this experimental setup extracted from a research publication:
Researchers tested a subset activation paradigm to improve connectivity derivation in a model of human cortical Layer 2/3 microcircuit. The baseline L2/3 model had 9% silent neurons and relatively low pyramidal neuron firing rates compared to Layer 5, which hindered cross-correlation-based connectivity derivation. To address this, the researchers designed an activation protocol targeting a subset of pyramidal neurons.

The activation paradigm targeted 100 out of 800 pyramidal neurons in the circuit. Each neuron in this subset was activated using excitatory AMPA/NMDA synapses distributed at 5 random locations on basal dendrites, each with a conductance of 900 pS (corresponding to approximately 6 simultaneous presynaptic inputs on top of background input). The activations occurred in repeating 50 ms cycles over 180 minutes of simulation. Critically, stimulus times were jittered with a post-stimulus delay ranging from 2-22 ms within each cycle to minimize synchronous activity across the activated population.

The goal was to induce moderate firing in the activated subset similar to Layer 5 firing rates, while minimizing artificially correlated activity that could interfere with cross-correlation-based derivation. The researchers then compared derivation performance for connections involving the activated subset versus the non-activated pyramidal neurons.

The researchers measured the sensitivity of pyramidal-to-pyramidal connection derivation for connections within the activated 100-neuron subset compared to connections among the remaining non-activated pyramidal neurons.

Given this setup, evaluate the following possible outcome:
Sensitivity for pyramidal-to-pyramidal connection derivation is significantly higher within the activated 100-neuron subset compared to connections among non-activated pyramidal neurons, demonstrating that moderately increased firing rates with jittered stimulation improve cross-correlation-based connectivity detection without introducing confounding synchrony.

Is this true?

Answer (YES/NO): YES